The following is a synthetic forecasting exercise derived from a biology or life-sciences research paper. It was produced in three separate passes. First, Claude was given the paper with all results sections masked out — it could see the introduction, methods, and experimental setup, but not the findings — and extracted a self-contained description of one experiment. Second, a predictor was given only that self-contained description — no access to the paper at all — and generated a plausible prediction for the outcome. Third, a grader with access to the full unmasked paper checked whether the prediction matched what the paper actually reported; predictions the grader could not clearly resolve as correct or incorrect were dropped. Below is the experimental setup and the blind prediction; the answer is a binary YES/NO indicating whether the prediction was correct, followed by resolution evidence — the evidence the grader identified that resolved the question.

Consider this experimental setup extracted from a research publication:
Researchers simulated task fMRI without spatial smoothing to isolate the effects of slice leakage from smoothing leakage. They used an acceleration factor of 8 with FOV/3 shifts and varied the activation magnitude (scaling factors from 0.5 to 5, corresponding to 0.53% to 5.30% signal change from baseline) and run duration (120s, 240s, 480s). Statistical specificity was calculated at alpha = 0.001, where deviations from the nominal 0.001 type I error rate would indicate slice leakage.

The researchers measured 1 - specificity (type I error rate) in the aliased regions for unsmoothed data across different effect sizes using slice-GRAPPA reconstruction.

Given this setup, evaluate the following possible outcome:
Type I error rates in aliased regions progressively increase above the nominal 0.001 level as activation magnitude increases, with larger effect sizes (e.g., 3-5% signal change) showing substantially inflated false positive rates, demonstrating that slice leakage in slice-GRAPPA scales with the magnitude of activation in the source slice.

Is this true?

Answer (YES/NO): YES